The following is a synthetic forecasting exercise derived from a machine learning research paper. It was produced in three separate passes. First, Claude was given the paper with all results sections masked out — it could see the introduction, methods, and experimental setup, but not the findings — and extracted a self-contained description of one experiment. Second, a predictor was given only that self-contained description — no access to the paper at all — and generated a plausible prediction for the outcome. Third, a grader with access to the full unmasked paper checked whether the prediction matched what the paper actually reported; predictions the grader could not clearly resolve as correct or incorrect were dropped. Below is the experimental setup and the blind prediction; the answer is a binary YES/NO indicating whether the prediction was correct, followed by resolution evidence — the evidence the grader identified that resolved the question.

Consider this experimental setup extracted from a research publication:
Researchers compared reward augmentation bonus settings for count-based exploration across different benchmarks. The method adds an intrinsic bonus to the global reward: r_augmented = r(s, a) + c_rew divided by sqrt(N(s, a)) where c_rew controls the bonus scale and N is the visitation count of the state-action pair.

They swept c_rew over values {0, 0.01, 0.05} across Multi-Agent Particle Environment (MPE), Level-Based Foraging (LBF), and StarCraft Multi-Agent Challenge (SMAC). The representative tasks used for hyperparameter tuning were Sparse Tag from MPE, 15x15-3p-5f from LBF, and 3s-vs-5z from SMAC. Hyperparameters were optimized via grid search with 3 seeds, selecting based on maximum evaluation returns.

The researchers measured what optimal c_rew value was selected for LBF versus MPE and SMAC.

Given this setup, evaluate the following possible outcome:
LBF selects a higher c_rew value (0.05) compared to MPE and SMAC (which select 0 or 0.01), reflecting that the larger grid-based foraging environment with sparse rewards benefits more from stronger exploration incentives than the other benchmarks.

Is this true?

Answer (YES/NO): NO